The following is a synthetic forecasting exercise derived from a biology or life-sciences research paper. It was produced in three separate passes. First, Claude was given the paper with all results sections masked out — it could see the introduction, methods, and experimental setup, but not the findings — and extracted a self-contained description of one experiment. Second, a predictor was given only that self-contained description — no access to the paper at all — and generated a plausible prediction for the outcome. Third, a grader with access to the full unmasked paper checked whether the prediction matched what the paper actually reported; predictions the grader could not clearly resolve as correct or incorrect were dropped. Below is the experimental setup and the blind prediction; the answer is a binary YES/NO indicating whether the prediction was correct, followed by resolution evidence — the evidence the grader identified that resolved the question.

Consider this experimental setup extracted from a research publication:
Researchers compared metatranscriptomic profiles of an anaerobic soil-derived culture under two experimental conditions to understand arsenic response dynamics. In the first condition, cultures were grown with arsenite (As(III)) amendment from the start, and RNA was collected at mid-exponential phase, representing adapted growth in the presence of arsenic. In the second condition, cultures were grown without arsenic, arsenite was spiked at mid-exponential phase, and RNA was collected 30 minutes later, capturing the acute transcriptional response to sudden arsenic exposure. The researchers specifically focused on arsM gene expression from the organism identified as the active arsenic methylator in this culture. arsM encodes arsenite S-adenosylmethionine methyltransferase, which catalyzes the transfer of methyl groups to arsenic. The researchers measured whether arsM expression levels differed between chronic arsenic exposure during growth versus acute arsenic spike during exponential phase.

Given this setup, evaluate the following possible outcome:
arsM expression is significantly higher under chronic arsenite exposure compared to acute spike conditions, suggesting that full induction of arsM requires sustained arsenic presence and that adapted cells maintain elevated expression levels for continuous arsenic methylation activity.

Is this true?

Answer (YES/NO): YES